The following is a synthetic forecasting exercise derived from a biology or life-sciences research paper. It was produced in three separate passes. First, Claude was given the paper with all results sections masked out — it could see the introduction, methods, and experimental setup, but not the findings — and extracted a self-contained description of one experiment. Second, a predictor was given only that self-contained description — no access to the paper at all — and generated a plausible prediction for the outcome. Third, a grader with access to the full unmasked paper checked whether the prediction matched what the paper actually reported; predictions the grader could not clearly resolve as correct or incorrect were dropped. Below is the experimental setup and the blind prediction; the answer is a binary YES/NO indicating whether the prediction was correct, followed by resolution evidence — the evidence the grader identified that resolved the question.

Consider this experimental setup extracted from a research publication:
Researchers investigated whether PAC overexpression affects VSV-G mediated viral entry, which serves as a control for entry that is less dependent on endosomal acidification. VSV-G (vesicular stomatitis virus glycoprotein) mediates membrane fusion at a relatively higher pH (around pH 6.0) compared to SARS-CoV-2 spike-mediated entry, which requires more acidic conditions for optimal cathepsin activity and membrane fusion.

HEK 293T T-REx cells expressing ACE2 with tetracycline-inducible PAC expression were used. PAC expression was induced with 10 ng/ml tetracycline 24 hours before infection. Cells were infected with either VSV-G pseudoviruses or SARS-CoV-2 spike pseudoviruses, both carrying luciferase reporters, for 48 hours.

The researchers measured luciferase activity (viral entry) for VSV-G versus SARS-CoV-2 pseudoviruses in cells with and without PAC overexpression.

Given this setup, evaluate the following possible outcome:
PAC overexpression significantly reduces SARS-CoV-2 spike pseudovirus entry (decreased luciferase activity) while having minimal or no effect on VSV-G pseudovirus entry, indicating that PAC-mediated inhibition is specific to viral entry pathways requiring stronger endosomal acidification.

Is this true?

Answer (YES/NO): YES